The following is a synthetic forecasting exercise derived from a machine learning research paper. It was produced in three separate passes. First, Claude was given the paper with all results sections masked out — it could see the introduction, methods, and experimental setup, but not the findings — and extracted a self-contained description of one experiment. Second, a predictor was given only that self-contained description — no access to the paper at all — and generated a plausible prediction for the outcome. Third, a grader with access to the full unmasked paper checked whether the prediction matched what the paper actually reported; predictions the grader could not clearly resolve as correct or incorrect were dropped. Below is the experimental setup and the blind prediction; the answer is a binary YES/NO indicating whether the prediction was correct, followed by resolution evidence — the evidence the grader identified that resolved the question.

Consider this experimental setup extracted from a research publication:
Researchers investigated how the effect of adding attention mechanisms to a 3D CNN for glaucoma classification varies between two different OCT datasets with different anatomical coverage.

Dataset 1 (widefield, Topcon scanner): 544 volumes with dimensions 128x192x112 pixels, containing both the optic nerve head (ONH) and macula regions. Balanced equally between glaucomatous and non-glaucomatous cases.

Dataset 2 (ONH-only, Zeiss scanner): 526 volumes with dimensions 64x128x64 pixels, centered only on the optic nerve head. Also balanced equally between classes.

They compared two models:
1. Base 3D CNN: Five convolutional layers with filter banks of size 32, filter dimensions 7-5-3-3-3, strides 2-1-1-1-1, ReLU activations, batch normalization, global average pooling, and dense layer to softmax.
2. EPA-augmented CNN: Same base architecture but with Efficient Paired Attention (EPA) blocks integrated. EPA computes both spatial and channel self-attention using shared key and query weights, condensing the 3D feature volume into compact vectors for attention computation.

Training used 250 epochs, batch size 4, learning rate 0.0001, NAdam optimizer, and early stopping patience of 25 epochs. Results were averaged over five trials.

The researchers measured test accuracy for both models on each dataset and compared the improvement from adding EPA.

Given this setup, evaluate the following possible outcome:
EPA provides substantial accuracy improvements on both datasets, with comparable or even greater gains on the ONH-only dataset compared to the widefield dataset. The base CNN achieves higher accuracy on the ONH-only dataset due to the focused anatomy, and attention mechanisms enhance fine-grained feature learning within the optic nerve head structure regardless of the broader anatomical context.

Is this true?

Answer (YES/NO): NO